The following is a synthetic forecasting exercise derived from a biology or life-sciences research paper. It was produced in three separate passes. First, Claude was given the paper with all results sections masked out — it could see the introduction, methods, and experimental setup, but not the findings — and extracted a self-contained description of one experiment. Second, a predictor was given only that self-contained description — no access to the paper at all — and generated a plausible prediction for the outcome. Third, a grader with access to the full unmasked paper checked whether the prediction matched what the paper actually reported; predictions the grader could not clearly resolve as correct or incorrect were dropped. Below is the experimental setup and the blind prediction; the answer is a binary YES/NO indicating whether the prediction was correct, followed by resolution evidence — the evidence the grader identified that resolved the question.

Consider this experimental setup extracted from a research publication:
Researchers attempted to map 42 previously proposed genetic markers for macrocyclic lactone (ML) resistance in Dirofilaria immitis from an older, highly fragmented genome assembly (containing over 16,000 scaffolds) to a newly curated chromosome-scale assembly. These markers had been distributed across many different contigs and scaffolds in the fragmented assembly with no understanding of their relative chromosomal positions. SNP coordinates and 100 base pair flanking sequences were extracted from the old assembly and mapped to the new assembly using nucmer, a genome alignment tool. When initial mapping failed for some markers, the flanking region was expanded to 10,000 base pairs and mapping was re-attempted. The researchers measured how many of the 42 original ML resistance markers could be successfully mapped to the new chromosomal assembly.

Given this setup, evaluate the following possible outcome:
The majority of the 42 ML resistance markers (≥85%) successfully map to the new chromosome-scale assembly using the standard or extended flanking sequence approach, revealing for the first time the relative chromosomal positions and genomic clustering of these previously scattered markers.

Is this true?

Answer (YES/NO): YES